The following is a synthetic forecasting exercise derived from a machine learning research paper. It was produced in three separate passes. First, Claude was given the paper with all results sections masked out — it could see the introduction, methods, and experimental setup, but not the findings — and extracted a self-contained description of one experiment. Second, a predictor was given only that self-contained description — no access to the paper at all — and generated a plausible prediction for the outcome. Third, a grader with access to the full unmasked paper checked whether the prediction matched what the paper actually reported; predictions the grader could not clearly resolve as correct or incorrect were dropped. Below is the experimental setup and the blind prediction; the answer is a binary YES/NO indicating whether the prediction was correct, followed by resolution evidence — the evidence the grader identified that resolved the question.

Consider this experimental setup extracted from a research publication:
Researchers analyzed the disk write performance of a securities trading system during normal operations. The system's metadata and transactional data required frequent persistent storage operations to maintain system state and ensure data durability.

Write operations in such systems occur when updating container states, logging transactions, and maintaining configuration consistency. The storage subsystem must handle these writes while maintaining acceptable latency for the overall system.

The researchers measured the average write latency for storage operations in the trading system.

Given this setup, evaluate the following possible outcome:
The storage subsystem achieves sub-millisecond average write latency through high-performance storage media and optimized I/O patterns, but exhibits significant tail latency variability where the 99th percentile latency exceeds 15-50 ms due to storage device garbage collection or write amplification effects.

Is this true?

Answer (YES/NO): NO